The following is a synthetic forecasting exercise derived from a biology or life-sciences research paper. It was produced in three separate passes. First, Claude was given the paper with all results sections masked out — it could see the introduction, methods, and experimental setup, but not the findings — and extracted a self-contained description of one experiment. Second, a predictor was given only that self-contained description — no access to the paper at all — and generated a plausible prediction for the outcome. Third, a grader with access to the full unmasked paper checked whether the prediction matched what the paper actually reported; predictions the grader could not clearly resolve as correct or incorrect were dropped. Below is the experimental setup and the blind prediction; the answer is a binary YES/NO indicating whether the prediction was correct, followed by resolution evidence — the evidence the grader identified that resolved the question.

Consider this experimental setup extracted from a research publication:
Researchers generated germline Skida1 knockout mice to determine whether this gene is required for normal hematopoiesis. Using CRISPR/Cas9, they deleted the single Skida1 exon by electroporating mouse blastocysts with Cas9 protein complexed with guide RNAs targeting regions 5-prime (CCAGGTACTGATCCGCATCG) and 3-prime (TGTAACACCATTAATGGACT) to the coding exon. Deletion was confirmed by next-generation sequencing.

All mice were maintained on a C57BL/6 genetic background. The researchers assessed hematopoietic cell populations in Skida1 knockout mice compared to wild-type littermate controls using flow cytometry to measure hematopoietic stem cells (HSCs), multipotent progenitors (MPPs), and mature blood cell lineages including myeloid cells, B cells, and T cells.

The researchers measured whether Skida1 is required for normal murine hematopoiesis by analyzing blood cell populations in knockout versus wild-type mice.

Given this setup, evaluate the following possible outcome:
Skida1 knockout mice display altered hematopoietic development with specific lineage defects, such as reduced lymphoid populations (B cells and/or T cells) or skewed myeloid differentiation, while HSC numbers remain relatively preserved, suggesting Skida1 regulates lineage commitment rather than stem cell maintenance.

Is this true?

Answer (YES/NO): NO